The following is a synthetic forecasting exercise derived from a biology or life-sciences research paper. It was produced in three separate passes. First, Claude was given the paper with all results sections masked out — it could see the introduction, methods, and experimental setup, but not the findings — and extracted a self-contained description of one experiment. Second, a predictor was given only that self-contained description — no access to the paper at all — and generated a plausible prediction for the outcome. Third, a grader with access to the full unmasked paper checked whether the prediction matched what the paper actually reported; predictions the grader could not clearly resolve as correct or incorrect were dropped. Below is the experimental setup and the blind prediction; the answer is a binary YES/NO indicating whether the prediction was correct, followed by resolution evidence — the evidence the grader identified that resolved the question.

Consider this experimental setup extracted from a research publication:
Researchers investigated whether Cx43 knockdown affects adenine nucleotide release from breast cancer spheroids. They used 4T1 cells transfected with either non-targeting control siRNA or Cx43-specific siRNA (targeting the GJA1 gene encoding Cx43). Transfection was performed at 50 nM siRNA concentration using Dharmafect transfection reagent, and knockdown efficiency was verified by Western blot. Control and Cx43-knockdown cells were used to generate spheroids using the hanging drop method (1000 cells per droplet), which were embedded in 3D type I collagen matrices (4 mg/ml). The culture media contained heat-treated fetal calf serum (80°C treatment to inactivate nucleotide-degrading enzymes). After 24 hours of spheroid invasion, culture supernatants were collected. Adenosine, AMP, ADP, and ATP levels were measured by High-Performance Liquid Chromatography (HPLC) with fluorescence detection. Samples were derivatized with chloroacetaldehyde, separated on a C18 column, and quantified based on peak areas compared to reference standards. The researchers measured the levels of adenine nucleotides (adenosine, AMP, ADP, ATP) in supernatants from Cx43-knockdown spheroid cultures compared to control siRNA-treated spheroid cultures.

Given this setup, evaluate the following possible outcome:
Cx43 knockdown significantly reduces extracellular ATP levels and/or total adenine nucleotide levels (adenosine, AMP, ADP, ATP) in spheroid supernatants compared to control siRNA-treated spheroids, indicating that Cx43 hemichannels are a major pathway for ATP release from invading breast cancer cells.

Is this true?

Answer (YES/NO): YES